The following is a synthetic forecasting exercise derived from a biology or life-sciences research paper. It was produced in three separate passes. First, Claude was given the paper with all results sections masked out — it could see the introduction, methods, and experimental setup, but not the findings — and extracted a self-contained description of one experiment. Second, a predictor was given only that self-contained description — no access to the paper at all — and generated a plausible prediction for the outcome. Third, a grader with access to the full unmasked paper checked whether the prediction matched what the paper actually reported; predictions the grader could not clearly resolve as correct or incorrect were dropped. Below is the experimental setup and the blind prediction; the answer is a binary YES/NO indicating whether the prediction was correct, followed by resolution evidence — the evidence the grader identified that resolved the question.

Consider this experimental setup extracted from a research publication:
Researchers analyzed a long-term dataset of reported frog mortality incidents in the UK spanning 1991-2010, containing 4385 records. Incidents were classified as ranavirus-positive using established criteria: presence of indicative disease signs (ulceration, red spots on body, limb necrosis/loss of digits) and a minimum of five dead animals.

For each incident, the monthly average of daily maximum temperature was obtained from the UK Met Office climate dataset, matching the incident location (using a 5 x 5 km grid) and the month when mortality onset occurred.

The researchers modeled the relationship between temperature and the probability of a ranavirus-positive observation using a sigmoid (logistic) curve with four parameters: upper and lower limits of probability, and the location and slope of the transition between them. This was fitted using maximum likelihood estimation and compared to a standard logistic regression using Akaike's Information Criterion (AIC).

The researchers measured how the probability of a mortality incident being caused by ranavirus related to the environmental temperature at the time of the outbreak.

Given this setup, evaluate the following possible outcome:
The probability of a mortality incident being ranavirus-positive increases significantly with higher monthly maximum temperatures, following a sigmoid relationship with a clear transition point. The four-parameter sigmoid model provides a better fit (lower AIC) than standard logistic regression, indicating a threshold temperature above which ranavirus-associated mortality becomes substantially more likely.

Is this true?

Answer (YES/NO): YES